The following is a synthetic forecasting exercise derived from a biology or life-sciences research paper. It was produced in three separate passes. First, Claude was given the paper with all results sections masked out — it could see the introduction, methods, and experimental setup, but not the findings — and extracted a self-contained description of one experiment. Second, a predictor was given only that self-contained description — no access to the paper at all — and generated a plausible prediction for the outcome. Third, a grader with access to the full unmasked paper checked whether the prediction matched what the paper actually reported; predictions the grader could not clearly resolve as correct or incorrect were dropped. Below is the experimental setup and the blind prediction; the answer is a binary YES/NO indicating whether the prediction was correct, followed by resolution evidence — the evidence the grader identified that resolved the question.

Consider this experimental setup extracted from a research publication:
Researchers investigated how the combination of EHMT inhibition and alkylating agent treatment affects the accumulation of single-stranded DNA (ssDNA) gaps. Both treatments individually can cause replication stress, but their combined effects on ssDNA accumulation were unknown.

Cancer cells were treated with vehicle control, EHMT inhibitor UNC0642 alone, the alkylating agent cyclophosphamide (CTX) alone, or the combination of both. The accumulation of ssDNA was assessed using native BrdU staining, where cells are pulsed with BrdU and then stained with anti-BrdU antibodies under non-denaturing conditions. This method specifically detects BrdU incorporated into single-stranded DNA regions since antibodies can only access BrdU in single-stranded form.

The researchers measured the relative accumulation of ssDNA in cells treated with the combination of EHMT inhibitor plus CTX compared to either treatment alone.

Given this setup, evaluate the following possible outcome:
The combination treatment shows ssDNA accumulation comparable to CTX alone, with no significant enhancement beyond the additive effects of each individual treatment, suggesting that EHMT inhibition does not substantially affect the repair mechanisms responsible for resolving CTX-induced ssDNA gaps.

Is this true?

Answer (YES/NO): NO